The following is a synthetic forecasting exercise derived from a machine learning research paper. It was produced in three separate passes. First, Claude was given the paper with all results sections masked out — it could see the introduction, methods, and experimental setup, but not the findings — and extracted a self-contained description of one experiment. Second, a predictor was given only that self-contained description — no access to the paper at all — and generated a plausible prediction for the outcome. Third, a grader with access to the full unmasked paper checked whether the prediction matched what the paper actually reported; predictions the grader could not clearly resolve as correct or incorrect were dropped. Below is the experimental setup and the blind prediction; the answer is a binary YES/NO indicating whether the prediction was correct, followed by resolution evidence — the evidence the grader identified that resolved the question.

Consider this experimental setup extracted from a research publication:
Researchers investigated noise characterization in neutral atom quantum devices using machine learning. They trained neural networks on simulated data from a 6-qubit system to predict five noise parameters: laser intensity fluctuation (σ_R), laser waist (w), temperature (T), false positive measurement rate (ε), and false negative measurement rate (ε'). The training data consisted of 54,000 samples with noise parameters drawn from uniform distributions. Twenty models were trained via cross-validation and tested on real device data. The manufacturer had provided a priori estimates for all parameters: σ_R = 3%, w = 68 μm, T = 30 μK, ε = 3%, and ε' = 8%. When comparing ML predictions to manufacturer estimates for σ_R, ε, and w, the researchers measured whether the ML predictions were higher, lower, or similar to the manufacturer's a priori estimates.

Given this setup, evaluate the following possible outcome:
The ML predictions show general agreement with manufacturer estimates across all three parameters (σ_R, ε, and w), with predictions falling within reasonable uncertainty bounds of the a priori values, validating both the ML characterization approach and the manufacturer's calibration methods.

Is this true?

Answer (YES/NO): NO